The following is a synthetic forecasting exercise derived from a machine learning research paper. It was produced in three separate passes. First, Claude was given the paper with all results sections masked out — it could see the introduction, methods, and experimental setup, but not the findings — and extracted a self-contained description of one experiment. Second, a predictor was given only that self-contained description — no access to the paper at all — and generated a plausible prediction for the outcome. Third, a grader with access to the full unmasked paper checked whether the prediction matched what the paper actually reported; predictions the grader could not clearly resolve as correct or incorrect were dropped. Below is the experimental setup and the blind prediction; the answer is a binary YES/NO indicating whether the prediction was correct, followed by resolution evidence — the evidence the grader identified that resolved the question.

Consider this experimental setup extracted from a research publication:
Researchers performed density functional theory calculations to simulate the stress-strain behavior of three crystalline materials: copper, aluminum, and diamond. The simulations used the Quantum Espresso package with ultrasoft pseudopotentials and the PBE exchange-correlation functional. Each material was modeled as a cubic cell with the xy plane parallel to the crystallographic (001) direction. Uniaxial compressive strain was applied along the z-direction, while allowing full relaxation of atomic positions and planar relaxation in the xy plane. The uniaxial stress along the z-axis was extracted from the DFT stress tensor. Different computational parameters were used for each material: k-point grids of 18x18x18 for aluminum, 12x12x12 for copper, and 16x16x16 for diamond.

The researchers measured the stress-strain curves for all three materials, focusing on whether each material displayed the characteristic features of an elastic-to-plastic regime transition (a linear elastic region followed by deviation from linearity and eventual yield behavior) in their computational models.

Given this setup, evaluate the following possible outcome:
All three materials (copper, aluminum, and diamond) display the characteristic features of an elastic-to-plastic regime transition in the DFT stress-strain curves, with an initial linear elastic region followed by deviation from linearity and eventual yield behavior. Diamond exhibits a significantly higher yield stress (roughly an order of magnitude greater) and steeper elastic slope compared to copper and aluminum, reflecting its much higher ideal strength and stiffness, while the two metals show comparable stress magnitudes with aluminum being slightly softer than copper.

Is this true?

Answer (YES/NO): NO